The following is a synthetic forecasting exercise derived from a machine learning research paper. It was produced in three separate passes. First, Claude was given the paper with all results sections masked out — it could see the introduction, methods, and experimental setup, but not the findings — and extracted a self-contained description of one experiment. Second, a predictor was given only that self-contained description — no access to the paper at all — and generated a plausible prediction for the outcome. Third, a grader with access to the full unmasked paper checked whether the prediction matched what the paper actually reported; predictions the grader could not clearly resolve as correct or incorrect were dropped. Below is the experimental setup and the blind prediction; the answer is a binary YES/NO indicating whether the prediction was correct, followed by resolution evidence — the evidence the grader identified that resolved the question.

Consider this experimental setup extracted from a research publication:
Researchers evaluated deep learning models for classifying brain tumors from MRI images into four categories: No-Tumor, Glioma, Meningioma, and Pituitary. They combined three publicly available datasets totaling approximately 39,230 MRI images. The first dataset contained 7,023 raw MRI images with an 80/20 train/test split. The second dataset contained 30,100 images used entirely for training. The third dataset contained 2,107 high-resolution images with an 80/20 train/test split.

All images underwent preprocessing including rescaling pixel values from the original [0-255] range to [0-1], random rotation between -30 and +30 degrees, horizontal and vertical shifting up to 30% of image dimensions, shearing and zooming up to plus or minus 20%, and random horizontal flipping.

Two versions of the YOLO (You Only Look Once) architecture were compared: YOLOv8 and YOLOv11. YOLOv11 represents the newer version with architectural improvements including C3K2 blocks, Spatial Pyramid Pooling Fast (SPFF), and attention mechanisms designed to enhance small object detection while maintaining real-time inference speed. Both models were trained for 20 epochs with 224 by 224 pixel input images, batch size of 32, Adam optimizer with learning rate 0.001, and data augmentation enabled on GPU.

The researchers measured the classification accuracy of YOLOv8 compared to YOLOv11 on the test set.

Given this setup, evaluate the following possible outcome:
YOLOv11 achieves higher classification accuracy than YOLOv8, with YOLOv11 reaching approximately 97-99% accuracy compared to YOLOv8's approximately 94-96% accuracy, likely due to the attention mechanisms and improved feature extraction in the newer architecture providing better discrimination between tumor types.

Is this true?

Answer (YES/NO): NO